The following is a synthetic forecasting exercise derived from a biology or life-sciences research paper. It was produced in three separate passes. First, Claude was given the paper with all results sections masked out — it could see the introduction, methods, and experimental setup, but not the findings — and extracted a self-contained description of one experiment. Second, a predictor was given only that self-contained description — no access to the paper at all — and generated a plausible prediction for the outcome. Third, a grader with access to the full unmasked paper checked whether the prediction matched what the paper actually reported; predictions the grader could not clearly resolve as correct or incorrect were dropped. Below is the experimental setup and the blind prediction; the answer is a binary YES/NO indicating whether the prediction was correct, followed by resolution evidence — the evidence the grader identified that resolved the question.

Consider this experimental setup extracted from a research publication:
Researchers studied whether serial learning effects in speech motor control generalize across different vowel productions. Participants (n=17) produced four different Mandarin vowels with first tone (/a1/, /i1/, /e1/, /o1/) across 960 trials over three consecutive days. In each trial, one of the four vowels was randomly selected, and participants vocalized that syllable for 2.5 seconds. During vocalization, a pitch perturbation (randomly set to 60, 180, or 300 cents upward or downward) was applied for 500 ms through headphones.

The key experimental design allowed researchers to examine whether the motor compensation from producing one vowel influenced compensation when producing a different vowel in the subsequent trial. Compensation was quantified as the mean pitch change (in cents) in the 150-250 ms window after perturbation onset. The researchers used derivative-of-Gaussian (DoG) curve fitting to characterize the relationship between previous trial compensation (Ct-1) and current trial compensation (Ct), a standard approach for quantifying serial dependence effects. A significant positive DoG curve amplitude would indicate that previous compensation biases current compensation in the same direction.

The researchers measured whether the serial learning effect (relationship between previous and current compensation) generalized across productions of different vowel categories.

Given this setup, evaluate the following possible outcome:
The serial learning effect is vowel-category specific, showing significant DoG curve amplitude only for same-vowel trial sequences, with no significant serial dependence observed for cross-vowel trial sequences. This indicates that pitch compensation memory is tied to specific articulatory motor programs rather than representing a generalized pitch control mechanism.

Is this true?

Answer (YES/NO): NO